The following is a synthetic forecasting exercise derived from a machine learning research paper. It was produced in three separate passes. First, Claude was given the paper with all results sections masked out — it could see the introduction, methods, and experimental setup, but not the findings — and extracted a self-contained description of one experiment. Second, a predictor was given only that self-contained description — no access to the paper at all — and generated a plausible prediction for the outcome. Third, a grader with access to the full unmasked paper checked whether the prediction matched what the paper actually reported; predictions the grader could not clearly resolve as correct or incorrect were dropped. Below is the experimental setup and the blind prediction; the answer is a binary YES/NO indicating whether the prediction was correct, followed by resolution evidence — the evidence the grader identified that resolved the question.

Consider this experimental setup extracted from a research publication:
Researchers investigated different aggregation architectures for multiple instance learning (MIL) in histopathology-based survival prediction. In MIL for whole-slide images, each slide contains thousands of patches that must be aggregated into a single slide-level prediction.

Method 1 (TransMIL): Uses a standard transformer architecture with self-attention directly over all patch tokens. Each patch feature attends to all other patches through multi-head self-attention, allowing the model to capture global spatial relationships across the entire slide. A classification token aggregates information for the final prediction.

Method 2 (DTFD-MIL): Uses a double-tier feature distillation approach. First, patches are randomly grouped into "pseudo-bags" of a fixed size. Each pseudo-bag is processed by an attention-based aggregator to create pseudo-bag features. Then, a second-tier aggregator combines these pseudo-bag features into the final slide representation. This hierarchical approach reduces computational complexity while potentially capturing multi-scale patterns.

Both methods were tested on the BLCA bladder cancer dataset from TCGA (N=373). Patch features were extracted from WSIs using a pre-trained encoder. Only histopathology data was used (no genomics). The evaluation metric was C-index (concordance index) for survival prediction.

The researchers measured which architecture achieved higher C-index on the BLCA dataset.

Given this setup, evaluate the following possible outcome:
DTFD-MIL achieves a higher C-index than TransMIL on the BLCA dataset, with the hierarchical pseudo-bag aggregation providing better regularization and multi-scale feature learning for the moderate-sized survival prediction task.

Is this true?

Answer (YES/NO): YES